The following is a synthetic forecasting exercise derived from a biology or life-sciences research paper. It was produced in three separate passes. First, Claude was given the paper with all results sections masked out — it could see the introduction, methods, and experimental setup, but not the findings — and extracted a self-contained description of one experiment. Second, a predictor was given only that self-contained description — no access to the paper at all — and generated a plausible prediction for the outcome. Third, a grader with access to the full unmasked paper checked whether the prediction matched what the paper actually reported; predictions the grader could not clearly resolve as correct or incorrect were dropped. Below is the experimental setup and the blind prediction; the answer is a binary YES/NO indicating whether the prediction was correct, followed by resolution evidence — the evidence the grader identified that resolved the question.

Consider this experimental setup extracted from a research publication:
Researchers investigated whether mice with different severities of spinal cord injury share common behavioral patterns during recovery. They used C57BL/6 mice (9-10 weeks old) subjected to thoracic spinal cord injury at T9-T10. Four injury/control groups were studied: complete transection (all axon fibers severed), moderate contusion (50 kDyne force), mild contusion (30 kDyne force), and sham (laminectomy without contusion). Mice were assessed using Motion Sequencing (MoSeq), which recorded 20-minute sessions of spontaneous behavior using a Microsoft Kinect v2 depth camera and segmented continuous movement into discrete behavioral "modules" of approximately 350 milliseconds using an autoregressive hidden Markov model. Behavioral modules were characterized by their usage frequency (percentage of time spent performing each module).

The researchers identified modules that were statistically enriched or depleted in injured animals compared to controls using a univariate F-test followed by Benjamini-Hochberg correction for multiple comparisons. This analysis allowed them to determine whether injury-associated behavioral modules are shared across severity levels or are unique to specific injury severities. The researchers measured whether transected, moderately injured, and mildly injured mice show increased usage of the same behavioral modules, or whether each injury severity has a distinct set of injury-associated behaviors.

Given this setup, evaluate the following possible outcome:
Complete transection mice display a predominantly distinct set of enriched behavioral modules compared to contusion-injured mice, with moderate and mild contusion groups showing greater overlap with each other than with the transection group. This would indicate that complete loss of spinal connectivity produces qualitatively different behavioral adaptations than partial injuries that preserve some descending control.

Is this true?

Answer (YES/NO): NO